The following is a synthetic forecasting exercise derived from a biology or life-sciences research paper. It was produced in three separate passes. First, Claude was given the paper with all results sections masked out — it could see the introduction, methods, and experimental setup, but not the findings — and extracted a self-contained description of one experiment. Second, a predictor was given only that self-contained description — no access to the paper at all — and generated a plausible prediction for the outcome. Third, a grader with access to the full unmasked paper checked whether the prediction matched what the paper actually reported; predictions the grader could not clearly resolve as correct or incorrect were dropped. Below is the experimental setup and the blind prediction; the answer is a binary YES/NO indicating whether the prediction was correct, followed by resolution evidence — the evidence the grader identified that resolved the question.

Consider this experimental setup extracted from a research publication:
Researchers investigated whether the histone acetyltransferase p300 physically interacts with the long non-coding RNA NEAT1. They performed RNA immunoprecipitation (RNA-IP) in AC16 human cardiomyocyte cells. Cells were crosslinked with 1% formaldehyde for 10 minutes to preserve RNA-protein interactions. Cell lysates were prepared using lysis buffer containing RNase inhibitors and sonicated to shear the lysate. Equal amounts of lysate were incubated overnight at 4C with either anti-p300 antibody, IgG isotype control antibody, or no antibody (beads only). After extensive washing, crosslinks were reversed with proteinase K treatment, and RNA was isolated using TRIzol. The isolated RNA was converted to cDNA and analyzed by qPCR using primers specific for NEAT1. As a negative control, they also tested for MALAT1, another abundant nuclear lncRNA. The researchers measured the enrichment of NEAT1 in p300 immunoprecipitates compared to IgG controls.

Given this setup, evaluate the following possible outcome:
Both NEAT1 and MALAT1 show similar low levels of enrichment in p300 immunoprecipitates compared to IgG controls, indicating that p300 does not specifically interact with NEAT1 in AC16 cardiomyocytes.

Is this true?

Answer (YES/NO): NO